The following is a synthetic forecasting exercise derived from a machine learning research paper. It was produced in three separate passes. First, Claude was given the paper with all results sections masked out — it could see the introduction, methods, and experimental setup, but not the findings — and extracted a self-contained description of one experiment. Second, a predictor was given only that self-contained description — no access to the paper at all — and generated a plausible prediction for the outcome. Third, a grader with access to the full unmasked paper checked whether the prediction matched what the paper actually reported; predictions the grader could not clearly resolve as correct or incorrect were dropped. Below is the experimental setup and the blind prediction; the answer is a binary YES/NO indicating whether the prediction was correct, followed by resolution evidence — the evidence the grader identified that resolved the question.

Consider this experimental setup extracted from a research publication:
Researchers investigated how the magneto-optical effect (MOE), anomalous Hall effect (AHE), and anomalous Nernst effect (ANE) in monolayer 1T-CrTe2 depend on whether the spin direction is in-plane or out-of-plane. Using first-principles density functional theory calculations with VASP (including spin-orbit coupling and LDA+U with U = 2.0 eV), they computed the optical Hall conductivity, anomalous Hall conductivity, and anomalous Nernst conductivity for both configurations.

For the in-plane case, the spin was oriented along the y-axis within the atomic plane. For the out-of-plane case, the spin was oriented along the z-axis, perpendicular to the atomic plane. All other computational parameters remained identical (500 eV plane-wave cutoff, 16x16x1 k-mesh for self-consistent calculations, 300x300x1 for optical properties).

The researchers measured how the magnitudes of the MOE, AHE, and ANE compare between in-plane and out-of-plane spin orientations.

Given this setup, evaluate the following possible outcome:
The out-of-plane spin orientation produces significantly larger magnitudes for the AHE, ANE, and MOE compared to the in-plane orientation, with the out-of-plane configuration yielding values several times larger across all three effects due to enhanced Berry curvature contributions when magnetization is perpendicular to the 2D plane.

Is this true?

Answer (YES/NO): YES